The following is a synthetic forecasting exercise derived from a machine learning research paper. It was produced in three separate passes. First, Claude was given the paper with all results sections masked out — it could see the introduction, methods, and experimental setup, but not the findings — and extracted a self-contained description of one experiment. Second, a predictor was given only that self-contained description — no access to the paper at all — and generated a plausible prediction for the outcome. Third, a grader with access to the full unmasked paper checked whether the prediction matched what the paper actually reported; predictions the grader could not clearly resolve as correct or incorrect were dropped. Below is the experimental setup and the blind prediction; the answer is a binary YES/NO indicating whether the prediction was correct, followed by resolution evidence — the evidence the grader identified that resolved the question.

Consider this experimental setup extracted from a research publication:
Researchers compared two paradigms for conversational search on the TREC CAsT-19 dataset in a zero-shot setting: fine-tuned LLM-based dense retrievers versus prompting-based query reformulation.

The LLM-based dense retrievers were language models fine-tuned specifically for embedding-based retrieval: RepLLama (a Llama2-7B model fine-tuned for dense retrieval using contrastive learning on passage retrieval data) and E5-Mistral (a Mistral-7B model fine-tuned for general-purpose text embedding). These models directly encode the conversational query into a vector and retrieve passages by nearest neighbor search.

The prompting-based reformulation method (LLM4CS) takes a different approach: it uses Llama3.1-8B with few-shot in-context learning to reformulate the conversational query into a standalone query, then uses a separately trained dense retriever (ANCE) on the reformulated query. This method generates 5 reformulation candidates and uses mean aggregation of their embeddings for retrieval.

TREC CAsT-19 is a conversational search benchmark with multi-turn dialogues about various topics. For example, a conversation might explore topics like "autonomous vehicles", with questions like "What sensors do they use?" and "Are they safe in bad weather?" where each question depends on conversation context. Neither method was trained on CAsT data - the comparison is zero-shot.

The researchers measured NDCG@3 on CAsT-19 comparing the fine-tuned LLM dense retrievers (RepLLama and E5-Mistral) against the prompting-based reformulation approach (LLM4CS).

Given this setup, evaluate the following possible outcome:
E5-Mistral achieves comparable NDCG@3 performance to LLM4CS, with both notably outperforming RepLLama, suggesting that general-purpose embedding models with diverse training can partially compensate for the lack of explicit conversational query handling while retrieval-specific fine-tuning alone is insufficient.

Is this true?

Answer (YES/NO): NO